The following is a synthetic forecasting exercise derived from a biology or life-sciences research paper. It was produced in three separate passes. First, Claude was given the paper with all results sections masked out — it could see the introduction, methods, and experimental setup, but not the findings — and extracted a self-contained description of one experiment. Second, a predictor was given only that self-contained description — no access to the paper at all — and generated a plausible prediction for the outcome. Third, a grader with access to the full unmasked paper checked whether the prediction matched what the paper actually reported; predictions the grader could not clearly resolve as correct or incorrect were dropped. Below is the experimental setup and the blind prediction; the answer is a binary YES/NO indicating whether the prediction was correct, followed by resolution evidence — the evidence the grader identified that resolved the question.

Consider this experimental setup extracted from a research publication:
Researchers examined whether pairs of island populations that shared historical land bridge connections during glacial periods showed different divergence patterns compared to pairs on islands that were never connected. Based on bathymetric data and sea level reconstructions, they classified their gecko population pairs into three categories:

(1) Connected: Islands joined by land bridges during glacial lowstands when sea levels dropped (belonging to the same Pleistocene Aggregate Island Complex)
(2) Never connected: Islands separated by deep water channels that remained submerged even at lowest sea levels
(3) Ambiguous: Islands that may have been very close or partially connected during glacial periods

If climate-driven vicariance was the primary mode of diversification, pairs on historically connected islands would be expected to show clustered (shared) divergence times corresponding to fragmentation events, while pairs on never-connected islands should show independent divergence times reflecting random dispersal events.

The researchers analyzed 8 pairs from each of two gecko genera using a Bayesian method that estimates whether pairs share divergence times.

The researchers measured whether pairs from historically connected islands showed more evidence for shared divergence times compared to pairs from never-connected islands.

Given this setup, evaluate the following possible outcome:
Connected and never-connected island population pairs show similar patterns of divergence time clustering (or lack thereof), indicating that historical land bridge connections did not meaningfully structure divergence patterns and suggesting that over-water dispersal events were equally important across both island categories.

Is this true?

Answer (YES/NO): YES